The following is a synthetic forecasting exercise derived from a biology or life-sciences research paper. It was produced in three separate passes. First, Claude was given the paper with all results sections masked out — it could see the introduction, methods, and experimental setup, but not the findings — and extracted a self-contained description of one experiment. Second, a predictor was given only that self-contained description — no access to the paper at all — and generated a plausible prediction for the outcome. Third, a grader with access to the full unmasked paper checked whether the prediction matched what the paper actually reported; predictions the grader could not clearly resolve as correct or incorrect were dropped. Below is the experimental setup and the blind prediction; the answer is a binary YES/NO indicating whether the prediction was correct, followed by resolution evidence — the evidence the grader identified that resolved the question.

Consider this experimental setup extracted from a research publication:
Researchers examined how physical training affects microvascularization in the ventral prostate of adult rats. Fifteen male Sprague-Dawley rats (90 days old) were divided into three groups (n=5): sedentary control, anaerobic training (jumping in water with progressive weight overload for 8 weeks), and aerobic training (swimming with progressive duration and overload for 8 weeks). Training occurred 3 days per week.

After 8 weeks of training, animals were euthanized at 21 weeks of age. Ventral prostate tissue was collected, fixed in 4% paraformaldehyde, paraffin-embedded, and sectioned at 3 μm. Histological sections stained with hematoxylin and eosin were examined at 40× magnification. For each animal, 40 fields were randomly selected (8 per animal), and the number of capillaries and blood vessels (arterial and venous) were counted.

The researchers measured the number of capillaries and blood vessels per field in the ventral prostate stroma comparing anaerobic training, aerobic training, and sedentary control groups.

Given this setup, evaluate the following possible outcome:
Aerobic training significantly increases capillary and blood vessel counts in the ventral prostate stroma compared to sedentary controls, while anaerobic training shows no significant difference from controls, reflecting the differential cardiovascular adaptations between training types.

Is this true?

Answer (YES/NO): NO